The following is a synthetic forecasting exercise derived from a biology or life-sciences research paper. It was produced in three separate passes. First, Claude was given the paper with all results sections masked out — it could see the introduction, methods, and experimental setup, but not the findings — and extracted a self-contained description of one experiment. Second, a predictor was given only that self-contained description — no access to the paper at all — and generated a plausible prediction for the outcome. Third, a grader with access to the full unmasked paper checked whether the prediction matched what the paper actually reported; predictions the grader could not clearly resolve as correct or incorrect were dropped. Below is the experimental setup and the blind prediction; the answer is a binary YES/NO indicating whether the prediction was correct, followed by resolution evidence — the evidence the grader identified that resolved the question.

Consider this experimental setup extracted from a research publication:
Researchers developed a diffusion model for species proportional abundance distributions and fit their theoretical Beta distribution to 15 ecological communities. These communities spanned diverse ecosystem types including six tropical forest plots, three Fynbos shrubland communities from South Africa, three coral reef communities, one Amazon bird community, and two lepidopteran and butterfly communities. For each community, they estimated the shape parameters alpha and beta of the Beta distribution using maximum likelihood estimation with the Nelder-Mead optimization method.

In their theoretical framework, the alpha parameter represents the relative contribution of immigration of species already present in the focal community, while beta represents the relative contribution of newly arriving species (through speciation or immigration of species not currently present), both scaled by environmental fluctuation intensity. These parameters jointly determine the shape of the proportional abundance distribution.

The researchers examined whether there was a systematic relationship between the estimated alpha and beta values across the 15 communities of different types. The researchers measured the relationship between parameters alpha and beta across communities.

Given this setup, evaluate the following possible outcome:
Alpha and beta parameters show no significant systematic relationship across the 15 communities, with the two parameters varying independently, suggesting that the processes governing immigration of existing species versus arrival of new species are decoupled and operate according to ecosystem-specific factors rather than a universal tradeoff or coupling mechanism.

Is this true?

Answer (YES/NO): NO